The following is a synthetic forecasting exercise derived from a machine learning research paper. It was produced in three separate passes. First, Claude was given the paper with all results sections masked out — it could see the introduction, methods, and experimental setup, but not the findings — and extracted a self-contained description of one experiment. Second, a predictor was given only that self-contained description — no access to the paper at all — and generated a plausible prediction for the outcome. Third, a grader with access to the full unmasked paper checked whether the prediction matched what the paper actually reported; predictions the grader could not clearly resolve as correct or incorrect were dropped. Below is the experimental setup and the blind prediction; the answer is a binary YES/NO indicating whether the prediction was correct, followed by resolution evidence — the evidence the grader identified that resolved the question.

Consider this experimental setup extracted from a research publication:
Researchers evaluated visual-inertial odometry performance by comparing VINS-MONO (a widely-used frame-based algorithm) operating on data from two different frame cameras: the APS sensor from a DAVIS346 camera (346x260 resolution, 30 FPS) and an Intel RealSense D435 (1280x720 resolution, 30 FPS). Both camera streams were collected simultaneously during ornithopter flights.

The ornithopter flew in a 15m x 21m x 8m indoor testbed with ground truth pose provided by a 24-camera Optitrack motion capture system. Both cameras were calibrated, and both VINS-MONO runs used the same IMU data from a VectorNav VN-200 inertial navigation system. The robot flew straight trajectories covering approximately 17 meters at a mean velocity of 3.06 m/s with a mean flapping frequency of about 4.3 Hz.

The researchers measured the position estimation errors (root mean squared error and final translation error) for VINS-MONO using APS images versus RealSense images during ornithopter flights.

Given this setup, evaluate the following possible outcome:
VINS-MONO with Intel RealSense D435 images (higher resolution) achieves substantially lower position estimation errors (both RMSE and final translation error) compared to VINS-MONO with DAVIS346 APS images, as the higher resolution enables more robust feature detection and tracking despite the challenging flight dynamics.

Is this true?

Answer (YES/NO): NO